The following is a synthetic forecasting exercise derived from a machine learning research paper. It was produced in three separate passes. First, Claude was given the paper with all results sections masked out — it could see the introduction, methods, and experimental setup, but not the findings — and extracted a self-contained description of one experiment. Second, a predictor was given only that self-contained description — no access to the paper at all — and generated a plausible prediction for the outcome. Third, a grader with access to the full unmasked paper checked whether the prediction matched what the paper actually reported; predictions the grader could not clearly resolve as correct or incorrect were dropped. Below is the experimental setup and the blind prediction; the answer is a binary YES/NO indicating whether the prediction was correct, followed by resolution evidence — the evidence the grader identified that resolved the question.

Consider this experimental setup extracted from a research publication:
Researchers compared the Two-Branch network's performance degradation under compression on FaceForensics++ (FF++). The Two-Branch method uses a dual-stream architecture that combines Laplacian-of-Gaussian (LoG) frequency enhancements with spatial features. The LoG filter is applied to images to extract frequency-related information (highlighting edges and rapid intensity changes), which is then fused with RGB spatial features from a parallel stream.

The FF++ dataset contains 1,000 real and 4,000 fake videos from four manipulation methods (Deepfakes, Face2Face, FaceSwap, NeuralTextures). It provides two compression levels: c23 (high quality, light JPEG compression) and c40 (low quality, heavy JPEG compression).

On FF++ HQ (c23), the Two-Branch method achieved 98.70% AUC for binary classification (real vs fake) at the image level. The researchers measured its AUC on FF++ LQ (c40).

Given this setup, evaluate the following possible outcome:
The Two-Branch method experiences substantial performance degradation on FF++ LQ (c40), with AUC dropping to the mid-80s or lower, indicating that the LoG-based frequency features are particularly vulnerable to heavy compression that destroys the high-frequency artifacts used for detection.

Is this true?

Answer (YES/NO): YES